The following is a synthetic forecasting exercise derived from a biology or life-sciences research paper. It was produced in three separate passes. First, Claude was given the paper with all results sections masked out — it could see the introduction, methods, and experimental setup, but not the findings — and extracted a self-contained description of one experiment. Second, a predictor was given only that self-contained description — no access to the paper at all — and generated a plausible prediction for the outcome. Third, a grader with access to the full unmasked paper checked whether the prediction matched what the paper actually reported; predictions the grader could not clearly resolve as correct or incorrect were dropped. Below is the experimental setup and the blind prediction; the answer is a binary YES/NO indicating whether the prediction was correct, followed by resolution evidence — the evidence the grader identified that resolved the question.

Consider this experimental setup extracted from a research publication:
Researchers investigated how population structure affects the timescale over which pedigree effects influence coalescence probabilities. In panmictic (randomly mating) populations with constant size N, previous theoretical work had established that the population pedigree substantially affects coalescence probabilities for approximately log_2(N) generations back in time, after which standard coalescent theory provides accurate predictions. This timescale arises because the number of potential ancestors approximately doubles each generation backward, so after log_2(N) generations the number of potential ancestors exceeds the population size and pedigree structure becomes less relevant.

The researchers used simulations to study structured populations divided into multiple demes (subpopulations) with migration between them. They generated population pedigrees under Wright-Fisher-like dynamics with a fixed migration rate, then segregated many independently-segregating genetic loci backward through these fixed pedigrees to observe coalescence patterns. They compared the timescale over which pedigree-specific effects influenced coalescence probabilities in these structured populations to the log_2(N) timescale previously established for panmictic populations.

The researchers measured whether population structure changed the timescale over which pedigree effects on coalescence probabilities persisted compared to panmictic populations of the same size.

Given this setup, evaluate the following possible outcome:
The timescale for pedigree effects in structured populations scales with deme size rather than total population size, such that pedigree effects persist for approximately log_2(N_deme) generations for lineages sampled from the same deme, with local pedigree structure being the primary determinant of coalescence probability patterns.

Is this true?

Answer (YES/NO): NO